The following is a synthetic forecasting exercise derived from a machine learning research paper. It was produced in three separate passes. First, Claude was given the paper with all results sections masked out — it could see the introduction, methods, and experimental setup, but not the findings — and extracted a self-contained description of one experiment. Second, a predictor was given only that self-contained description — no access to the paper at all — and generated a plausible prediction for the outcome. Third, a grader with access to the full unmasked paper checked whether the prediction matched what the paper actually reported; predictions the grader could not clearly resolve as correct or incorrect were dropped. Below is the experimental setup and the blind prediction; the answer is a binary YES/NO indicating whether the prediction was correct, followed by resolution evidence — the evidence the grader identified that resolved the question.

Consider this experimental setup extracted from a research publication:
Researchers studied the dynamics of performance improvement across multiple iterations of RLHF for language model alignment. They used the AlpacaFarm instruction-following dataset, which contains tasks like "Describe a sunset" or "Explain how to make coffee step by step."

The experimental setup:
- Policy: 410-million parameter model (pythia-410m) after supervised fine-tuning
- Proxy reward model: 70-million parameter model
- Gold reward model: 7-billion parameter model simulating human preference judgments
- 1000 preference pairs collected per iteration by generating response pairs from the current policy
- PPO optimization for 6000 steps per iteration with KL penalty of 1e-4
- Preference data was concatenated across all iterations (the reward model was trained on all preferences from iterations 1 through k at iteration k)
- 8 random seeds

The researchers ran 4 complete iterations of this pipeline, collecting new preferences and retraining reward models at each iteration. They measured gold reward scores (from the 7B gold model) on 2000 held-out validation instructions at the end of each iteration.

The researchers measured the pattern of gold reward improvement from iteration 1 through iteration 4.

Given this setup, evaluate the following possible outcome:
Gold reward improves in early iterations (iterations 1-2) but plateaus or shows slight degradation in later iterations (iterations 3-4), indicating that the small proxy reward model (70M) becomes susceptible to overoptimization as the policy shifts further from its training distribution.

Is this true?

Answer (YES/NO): NO